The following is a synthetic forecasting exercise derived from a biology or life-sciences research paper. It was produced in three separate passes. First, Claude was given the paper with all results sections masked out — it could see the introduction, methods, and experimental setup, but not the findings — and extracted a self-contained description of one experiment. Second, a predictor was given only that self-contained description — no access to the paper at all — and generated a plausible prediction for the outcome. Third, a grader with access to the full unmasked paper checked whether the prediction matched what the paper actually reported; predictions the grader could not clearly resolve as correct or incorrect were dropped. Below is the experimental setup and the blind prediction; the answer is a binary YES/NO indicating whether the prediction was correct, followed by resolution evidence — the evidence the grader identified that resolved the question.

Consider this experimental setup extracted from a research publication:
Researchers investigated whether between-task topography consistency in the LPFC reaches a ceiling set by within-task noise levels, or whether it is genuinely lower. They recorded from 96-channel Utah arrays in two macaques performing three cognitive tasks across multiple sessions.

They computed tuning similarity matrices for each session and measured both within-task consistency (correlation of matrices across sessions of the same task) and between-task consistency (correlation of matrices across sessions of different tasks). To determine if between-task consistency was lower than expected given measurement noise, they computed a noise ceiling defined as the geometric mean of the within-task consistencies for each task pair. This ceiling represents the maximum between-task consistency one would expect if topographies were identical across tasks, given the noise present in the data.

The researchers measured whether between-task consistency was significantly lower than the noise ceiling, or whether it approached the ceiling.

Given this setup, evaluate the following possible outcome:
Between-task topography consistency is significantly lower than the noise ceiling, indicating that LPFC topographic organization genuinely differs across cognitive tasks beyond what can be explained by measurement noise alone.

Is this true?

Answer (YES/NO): YES